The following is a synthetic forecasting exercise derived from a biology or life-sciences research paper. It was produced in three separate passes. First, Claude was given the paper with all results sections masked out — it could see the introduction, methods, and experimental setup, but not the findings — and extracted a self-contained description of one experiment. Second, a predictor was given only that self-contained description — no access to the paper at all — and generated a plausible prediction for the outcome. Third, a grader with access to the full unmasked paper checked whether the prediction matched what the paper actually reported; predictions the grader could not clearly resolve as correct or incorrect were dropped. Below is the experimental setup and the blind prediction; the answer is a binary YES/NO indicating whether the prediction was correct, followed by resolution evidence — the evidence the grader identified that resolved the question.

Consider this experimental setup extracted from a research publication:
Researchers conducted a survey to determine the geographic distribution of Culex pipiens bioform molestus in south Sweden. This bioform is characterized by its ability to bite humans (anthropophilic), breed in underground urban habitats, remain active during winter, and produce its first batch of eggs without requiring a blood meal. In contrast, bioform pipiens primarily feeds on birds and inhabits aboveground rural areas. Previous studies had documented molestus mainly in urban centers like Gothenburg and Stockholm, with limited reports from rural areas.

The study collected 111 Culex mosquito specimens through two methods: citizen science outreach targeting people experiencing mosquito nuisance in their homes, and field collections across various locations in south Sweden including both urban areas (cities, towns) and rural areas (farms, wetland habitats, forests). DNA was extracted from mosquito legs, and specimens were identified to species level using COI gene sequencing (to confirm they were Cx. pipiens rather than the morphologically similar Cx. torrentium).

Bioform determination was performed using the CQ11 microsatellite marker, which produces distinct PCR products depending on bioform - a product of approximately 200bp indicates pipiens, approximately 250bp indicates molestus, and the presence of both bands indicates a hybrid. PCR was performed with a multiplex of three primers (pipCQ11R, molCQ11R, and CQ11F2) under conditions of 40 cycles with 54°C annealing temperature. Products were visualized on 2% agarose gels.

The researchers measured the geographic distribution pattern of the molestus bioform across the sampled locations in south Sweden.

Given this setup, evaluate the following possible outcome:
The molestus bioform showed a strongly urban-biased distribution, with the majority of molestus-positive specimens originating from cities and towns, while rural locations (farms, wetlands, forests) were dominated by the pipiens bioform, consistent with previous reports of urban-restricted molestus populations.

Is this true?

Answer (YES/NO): NO